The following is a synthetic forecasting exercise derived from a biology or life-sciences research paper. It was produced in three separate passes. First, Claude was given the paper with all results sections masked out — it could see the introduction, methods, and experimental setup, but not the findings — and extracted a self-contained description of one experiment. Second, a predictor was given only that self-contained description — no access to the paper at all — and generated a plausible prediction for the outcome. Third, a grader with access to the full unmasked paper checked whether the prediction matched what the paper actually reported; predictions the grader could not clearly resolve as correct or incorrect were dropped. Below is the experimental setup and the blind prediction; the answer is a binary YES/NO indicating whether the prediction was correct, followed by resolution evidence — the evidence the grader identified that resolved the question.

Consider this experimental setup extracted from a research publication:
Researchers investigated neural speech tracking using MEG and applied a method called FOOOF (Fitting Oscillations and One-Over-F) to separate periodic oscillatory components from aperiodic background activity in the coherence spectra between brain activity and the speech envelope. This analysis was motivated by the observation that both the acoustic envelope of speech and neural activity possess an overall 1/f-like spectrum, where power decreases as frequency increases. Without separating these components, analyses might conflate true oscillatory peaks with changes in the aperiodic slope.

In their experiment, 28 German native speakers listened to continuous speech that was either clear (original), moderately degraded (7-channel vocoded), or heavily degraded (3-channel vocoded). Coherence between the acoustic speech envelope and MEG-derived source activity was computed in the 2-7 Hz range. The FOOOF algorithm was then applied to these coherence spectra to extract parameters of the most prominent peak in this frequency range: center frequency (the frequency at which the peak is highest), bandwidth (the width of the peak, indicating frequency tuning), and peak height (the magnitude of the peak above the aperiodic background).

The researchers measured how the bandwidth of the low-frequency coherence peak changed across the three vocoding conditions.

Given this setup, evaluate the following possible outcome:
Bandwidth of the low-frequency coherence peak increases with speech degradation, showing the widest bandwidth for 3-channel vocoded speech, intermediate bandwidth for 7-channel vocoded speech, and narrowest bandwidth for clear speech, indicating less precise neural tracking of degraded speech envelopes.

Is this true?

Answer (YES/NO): NO